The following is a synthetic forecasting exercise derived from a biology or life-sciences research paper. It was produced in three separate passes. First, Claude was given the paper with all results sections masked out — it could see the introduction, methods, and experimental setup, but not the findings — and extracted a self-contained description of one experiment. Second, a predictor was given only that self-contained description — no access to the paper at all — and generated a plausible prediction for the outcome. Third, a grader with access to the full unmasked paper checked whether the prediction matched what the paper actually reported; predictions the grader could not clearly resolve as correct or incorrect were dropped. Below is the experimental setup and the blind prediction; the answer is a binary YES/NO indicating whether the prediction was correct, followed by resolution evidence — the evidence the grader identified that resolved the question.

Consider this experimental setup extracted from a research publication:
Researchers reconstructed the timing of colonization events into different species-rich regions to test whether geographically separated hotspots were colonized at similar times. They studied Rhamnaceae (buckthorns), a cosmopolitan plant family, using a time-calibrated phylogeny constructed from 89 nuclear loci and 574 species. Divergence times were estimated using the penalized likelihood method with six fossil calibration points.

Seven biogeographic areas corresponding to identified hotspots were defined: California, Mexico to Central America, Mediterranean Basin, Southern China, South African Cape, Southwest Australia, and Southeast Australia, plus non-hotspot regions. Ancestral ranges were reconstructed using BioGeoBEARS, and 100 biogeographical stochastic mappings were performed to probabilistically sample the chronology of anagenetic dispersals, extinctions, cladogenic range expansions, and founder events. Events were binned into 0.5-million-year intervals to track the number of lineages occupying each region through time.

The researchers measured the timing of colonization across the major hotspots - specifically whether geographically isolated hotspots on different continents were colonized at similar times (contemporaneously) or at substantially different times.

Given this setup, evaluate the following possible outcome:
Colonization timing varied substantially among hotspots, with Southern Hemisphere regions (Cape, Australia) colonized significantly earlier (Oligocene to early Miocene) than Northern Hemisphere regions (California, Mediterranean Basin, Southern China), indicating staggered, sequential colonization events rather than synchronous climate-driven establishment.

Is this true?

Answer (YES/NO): NO